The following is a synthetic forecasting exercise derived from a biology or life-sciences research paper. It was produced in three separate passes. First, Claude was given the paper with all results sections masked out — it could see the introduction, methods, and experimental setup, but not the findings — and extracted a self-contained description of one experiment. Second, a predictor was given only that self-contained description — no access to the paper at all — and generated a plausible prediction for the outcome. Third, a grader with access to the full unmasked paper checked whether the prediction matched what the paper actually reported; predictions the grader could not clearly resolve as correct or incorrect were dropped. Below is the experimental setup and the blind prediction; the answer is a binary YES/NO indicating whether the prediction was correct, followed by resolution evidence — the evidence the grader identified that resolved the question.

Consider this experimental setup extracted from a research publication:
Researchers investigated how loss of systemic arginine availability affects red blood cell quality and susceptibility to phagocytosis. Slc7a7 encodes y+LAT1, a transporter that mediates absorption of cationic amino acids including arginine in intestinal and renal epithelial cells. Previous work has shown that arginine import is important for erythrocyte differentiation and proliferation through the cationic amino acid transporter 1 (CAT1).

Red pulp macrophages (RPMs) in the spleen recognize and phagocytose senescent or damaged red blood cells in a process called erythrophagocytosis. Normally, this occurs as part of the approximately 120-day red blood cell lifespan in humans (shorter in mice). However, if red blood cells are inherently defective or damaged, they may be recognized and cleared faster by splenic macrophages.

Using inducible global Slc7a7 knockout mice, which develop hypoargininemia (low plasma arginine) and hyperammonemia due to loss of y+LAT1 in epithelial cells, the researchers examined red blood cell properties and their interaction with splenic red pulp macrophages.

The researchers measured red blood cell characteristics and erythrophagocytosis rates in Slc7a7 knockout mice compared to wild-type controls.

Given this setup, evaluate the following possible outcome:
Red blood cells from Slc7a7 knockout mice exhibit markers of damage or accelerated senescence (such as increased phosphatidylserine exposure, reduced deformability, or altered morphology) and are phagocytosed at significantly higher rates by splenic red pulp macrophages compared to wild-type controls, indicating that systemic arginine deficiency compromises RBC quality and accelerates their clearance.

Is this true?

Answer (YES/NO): YES